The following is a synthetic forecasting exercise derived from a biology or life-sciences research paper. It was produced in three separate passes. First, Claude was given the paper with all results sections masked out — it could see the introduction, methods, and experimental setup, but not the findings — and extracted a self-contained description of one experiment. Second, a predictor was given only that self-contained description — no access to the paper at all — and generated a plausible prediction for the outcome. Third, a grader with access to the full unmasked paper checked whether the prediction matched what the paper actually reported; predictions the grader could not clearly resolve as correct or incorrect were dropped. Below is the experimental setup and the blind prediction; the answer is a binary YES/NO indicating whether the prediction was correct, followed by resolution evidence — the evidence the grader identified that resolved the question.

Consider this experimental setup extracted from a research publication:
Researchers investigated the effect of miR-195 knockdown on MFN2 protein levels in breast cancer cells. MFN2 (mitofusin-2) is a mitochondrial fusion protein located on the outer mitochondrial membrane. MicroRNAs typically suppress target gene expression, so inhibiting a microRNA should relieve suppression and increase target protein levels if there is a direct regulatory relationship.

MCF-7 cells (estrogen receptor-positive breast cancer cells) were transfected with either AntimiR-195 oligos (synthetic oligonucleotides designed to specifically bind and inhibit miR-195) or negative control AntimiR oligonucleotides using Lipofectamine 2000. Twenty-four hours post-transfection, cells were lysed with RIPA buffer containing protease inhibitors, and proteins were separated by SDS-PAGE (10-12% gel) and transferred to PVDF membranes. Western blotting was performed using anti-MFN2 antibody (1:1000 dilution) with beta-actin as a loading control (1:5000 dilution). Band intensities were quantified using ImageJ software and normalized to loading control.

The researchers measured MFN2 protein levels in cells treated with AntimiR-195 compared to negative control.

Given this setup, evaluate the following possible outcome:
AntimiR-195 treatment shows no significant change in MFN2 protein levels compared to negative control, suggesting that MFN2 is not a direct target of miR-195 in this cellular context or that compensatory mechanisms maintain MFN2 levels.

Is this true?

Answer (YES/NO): NO